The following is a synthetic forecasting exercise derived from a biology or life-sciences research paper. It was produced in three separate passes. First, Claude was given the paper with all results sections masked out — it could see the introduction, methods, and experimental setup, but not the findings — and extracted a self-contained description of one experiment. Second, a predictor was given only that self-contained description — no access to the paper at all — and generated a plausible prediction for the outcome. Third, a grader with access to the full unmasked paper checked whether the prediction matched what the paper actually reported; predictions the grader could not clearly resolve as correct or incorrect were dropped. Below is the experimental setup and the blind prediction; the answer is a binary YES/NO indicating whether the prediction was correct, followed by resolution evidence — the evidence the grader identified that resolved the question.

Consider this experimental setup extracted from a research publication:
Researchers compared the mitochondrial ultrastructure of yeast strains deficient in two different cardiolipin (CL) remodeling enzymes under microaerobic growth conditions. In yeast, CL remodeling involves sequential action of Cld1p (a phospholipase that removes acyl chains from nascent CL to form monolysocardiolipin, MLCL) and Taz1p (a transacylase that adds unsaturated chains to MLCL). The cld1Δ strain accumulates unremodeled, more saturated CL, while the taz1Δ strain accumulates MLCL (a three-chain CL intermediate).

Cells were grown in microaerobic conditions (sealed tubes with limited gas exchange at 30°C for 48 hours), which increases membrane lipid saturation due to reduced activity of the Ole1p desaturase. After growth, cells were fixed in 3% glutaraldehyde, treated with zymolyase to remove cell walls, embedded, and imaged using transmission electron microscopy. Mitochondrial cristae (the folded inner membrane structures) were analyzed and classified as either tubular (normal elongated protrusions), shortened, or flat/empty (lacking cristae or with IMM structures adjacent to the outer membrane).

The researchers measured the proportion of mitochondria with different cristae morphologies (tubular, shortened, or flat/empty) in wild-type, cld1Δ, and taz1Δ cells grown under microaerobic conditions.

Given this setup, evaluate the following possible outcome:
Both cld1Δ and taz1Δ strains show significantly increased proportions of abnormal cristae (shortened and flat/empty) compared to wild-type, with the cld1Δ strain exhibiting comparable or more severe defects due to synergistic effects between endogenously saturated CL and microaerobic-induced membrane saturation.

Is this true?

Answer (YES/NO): YES